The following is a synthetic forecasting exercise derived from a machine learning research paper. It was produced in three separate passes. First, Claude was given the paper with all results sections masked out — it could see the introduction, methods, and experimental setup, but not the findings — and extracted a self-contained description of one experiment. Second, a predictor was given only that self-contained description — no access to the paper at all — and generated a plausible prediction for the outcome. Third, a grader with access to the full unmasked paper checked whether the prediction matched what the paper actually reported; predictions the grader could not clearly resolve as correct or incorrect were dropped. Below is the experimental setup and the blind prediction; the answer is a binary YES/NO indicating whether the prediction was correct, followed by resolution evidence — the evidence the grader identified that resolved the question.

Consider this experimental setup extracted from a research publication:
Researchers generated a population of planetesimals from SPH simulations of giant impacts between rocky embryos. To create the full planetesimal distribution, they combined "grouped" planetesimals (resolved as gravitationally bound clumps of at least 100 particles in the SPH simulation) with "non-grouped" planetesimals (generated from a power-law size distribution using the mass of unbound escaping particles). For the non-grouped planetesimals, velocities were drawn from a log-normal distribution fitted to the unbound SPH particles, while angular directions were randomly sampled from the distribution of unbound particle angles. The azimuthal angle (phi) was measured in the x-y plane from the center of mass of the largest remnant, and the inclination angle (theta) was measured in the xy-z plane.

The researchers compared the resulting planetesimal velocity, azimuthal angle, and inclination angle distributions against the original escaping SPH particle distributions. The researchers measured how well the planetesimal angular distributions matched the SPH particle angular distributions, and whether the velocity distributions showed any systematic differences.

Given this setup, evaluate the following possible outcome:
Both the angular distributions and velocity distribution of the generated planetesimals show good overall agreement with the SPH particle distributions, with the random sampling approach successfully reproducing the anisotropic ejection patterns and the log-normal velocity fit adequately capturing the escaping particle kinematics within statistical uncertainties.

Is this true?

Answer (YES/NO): NO